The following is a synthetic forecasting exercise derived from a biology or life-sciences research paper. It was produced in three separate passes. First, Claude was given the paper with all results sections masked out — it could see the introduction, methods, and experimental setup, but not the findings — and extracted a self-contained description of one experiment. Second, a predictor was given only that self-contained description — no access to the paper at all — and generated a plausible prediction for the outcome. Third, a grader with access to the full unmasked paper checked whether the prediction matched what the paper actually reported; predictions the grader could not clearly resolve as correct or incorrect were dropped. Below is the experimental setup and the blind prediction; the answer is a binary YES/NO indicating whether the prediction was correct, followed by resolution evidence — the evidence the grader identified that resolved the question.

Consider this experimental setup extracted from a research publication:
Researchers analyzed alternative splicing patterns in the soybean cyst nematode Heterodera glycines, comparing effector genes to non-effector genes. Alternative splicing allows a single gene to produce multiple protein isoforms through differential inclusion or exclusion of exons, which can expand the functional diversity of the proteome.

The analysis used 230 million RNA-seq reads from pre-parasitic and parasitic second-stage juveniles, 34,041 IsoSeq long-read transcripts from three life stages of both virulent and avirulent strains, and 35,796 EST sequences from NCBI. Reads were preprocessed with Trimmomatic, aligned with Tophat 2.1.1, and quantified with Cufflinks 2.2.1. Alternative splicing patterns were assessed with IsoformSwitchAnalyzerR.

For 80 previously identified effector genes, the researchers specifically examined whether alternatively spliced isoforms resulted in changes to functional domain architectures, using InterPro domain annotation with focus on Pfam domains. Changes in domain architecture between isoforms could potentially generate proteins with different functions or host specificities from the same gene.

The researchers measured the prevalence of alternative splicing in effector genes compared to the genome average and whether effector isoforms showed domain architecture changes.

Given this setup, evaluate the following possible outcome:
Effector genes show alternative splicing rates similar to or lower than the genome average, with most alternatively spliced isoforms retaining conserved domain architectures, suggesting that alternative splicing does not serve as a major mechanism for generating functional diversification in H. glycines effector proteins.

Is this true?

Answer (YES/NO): NO